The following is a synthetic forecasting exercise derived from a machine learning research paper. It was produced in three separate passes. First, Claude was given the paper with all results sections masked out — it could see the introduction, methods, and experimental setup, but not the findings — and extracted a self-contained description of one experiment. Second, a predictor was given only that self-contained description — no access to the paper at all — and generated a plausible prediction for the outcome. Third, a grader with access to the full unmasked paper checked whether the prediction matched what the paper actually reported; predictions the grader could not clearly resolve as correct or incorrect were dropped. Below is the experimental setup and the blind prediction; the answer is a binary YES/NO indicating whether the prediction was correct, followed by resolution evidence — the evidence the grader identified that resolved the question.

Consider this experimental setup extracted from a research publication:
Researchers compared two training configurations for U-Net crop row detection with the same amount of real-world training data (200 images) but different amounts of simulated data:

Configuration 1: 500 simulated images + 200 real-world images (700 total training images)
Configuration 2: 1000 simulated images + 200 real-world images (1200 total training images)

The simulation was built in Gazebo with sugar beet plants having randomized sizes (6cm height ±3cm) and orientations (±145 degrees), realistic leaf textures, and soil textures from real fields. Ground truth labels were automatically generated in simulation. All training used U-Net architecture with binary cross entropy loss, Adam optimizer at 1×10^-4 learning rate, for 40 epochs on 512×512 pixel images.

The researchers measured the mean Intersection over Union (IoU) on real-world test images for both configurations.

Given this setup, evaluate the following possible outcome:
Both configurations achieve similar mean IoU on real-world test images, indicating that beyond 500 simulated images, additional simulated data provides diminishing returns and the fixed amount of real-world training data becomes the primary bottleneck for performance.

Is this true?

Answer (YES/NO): NO